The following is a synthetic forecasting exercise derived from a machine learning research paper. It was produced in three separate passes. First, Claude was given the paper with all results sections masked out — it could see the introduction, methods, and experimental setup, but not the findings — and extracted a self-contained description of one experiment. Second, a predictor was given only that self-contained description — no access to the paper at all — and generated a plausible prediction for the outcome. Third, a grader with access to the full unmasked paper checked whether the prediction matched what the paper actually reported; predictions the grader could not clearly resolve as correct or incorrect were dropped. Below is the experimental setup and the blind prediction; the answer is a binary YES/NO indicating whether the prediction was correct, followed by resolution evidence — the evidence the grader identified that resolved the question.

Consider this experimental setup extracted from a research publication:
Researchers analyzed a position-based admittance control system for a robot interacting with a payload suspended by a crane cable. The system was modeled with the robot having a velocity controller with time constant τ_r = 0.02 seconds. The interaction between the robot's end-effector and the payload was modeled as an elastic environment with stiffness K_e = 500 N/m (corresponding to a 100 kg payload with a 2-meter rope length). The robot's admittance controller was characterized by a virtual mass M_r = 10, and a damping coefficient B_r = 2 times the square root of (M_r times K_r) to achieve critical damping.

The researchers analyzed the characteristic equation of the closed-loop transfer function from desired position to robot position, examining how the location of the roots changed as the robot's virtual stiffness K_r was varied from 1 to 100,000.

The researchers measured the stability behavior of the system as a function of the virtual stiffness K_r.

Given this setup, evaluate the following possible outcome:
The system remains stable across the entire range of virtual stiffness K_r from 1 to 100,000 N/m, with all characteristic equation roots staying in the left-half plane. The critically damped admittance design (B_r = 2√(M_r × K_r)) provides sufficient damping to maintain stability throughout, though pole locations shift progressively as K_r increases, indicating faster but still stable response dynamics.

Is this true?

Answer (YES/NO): NO